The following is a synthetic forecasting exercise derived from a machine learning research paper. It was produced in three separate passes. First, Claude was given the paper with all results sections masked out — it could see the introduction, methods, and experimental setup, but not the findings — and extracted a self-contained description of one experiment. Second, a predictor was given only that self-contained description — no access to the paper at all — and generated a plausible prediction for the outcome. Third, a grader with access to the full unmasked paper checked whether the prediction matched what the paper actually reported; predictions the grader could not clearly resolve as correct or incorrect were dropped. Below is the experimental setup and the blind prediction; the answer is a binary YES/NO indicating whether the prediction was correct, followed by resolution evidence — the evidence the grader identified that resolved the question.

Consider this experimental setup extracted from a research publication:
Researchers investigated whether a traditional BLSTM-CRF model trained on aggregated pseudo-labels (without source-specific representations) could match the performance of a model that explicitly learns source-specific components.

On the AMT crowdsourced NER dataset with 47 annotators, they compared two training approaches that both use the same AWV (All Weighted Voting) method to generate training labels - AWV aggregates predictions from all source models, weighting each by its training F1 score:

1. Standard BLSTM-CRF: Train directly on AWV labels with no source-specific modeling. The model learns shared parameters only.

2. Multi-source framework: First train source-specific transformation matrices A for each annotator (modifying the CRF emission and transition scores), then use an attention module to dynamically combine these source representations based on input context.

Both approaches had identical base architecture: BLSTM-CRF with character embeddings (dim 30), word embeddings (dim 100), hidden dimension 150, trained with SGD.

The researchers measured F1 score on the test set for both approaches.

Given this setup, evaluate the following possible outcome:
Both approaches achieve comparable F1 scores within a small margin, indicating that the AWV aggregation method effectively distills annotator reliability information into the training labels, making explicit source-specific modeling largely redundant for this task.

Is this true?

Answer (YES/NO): NO